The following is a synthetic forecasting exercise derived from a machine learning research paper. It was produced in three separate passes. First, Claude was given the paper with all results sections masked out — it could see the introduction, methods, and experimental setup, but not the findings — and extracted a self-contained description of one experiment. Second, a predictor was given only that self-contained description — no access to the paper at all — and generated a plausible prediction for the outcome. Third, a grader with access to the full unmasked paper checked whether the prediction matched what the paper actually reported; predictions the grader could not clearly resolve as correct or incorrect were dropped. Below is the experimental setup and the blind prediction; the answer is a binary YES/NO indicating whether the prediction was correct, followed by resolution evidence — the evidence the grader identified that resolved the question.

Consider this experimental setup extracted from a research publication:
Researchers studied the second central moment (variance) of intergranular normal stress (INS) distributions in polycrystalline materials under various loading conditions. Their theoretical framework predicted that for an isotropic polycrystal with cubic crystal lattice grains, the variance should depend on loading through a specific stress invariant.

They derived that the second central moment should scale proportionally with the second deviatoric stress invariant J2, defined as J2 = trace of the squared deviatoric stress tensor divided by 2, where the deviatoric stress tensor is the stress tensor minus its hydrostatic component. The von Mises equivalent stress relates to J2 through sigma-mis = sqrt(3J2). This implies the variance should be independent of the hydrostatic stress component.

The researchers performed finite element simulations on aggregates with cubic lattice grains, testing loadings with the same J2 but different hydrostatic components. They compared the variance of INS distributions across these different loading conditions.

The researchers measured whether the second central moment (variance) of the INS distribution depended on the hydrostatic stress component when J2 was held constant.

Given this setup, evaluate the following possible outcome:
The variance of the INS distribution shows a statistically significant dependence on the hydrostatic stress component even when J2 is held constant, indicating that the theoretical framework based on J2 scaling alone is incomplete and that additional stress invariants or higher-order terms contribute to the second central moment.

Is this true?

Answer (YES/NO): NO